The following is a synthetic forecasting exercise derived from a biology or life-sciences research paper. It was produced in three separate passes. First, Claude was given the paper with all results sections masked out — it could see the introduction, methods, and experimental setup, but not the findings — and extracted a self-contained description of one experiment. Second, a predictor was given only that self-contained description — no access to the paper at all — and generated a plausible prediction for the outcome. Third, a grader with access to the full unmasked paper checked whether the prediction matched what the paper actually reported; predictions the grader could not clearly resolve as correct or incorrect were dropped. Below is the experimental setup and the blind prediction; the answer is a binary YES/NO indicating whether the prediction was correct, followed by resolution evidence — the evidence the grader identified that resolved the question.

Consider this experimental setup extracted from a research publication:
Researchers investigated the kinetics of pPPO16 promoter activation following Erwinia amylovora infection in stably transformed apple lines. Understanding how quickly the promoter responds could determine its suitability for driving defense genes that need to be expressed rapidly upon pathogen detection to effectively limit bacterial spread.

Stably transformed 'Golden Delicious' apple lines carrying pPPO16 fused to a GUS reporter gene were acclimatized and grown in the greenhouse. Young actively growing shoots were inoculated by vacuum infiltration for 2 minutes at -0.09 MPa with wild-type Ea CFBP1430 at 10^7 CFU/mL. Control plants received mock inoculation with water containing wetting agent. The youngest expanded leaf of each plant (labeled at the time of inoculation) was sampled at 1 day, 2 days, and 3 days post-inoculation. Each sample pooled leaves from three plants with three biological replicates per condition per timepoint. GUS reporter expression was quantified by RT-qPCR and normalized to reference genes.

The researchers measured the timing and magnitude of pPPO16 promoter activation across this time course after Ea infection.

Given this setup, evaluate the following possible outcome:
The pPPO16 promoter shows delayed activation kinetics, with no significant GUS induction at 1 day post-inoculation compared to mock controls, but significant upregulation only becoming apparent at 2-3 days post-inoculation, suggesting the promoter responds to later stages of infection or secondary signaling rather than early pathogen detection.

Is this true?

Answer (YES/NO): NO